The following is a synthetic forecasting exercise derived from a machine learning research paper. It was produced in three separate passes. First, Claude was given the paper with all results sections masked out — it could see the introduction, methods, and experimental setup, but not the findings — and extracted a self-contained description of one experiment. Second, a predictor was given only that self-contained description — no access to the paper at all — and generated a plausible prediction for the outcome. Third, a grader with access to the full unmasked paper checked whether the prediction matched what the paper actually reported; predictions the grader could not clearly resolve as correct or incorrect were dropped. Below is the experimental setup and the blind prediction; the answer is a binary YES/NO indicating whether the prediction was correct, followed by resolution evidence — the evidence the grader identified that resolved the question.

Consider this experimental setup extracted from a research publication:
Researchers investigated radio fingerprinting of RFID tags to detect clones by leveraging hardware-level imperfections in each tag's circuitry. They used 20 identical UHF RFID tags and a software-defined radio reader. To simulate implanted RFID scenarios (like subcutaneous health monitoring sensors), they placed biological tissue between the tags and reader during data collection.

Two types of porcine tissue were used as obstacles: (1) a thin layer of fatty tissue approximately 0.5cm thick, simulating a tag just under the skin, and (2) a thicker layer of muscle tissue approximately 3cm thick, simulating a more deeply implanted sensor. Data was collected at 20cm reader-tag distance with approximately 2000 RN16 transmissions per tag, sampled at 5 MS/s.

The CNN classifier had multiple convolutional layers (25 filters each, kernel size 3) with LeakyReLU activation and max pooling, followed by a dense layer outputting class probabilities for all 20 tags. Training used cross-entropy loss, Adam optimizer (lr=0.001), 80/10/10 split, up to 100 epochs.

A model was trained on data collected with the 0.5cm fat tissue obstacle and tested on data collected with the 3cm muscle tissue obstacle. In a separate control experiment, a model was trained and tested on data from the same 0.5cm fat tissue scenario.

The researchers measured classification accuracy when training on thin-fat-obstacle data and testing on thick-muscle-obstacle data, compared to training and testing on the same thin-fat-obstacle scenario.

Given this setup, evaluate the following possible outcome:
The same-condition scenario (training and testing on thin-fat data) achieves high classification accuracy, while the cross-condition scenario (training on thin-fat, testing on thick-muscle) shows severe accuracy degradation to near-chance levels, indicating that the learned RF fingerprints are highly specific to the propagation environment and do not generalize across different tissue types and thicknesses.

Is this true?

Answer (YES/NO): YES